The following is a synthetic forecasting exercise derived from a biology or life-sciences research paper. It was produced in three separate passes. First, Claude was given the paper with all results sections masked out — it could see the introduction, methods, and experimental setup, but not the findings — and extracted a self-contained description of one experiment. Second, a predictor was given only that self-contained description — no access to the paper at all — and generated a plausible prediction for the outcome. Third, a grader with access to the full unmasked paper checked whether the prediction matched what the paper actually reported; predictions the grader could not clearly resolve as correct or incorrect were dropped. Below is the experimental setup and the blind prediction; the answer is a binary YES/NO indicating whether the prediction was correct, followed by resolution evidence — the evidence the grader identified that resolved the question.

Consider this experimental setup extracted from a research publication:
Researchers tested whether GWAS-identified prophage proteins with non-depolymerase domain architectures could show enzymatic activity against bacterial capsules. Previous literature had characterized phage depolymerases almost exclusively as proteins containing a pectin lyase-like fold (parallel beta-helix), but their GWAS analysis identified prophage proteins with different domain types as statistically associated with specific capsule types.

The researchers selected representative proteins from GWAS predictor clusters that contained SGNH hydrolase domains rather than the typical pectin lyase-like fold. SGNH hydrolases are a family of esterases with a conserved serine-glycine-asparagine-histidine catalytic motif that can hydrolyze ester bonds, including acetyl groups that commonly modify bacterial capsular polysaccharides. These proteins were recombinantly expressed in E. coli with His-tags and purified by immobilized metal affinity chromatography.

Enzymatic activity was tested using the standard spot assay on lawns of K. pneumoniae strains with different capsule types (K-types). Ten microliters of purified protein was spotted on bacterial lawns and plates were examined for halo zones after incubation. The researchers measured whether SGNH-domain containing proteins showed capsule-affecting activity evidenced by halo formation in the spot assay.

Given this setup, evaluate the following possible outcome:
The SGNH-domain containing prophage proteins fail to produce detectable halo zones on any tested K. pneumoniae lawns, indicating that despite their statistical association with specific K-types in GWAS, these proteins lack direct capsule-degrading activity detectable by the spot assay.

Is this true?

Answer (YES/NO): YES